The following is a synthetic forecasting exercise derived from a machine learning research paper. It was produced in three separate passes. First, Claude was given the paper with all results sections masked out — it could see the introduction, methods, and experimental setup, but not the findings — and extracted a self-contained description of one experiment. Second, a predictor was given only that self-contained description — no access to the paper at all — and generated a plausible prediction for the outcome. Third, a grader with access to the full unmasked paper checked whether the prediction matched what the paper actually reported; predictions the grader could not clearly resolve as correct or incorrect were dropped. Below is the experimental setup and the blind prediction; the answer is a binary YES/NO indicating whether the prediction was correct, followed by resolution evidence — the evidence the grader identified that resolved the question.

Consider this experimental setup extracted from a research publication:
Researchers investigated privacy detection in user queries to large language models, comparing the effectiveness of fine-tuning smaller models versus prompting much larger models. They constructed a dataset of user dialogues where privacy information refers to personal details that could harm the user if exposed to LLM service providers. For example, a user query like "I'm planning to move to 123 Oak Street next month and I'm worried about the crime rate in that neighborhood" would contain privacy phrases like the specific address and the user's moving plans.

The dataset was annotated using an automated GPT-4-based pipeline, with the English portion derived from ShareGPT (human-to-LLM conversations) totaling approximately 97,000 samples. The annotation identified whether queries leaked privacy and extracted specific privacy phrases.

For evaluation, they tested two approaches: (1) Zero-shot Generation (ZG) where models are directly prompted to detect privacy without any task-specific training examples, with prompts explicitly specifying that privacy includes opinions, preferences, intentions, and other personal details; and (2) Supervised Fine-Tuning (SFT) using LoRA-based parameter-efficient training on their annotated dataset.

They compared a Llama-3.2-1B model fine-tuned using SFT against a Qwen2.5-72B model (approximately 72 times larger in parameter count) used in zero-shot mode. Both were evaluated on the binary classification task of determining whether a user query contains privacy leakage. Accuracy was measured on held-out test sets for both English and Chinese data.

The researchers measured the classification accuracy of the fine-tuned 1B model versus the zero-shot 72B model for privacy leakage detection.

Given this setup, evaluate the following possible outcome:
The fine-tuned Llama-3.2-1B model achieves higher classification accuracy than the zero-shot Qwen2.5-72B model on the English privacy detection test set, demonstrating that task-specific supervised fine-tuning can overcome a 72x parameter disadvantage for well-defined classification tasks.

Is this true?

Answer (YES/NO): YES